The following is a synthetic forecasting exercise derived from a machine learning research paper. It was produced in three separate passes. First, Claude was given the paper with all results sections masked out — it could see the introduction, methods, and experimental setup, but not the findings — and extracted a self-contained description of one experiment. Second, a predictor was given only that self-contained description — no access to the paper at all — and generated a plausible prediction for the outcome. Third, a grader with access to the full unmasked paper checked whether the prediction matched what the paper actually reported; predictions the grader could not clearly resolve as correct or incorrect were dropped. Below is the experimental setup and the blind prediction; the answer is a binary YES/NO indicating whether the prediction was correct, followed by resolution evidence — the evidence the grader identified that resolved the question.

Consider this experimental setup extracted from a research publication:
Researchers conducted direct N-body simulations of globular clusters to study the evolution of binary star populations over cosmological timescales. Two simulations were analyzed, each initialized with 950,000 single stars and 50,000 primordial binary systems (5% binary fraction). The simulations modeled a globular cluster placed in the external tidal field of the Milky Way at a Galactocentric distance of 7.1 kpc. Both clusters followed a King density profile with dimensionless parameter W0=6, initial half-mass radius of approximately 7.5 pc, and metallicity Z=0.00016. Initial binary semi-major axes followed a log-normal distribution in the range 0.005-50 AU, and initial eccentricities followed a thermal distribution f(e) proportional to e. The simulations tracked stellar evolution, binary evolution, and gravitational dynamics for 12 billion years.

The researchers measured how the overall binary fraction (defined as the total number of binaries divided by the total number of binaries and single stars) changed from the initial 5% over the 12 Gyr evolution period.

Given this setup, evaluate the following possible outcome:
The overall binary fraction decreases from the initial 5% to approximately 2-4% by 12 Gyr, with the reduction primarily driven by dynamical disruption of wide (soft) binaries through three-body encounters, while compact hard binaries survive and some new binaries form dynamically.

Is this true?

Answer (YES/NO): YES